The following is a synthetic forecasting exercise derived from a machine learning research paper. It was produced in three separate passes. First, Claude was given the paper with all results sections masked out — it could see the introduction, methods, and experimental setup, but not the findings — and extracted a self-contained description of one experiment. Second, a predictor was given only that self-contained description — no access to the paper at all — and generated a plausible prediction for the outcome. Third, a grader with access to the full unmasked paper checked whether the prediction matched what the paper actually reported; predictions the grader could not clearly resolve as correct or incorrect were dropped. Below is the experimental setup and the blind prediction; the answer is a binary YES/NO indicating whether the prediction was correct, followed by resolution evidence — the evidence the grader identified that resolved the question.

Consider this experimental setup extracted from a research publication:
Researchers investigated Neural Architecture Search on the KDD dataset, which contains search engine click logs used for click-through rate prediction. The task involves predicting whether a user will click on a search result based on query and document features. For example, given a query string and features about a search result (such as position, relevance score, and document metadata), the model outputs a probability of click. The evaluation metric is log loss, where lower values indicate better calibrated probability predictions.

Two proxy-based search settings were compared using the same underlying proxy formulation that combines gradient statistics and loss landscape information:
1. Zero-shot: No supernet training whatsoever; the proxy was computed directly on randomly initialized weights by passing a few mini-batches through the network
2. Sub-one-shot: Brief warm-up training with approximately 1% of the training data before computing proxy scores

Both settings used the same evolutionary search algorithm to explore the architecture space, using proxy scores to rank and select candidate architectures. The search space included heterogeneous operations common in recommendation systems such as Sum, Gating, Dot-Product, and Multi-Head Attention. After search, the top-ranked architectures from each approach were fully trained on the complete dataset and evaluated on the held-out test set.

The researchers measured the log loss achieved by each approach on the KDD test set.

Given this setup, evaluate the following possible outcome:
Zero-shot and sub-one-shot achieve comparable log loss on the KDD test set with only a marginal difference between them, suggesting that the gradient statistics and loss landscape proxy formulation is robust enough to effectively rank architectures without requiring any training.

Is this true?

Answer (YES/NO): YES